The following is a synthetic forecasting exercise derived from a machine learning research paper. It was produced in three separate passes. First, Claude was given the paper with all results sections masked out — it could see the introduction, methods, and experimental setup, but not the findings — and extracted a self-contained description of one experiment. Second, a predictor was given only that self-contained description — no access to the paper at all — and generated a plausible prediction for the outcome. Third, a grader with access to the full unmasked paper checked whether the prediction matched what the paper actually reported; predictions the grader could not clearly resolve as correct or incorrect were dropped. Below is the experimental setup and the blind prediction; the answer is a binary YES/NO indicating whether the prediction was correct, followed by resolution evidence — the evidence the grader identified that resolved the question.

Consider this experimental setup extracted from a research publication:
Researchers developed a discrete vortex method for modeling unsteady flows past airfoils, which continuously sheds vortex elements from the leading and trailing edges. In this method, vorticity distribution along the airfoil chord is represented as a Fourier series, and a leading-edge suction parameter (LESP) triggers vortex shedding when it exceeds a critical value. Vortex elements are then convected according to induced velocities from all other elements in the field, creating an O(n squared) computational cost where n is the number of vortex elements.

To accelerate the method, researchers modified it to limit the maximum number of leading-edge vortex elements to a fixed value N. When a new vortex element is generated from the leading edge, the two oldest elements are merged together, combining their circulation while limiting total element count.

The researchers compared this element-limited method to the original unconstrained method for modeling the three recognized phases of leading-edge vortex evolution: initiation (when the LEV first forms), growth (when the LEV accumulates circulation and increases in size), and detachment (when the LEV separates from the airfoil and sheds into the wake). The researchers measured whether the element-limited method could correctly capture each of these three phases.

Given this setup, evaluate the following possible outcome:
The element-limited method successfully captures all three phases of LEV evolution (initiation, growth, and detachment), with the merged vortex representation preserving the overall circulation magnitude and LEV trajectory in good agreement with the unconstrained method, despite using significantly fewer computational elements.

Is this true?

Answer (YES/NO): NO